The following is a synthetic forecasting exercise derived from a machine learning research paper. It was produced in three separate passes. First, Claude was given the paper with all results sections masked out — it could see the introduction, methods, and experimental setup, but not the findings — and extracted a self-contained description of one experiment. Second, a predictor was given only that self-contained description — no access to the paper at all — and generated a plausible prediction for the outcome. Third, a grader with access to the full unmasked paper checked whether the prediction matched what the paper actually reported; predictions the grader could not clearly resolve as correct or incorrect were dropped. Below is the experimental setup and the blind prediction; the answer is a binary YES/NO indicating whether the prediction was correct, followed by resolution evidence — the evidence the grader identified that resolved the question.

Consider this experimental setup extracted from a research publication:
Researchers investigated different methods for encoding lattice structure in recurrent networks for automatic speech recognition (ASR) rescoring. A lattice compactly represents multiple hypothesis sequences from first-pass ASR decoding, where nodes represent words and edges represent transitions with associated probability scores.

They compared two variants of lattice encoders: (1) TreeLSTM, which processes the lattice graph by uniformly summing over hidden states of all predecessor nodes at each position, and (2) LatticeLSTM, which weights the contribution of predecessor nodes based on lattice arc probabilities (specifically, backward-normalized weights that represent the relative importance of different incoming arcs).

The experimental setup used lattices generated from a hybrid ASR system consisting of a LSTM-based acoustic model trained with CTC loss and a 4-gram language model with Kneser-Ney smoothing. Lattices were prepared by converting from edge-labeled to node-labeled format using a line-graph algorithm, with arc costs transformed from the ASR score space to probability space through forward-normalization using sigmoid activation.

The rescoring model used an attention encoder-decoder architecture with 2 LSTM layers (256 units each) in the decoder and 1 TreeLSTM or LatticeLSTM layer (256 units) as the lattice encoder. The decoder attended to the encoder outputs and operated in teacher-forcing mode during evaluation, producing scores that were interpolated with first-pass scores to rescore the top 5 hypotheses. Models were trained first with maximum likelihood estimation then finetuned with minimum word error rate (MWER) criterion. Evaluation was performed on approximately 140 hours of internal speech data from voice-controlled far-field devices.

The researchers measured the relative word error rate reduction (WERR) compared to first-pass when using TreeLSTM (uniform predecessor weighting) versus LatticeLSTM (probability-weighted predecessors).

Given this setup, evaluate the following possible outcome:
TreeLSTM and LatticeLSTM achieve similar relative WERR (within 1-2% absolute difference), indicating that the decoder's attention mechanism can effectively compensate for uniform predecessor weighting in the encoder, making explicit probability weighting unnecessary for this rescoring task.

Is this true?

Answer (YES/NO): NO